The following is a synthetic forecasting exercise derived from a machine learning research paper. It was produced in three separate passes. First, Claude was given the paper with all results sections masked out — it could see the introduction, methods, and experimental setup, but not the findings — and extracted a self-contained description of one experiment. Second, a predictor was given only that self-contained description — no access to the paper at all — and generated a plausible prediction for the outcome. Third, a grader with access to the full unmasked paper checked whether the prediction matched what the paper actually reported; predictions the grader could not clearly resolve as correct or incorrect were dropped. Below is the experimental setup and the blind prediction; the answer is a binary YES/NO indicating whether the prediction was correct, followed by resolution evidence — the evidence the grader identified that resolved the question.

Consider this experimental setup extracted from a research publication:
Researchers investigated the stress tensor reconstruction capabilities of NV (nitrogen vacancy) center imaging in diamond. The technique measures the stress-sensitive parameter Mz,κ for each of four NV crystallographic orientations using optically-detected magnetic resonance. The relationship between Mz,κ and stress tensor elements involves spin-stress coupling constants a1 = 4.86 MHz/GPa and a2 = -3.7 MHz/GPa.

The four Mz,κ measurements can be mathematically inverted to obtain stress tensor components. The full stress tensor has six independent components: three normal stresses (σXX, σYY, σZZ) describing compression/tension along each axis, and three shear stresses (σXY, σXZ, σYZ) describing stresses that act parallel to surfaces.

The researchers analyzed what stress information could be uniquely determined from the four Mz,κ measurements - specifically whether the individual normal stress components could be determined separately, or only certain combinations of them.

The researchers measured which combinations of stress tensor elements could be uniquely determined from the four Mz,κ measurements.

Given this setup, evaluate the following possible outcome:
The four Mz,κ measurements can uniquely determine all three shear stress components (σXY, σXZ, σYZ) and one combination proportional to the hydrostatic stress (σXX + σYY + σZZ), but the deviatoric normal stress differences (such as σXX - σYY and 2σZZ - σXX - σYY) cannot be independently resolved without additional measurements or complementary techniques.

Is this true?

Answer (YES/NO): YES